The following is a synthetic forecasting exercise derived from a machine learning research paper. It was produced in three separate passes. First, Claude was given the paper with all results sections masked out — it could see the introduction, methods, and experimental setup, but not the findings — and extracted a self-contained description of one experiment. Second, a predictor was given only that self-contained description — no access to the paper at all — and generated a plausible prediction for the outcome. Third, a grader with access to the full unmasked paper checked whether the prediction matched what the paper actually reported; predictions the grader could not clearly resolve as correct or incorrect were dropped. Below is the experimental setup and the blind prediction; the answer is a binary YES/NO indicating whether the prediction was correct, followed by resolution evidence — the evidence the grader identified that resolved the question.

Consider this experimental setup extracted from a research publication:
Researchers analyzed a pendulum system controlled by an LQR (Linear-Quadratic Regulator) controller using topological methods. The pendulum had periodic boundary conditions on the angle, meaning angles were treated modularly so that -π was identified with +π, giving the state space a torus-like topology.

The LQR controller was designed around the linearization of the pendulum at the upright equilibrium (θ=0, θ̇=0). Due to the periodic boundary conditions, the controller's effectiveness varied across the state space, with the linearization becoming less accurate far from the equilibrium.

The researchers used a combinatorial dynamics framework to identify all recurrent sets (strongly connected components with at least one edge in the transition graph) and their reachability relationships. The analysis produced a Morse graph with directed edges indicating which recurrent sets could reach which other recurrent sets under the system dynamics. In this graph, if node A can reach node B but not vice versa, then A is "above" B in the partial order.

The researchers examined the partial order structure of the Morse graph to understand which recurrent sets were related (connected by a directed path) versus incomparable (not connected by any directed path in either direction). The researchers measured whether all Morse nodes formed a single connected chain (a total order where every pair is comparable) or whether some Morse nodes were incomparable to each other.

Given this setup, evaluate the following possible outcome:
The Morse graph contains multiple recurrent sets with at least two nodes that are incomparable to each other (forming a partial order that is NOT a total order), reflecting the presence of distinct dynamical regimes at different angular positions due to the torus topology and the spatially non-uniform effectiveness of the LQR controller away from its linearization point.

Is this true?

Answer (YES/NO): YES